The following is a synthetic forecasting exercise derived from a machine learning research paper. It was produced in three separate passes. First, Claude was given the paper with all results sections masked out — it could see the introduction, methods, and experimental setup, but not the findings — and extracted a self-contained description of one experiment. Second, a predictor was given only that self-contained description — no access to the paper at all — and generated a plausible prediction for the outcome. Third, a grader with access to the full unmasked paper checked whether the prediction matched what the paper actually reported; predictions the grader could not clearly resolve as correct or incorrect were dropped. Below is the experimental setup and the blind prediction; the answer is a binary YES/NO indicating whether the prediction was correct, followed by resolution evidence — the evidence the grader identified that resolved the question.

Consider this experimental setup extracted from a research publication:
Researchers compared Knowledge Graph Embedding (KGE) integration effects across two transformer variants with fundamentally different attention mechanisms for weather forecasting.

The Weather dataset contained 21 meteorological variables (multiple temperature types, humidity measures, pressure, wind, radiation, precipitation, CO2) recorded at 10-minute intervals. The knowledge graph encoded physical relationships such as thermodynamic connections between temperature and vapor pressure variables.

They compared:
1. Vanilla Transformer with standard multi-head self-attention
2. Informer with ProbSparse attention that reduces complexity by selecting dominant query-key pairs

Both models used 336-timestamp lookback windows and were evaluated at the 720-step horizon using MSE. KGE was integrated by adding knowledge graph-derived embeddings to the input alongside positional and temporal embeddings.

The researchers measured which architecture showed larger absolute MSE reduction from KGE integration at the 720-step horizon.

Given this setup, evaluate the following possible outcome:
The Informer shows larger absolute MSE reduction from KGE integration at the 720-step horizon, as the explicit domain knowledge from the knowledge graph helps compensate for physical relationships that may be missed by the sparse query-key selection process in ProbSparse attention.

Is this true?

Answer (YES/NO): YES